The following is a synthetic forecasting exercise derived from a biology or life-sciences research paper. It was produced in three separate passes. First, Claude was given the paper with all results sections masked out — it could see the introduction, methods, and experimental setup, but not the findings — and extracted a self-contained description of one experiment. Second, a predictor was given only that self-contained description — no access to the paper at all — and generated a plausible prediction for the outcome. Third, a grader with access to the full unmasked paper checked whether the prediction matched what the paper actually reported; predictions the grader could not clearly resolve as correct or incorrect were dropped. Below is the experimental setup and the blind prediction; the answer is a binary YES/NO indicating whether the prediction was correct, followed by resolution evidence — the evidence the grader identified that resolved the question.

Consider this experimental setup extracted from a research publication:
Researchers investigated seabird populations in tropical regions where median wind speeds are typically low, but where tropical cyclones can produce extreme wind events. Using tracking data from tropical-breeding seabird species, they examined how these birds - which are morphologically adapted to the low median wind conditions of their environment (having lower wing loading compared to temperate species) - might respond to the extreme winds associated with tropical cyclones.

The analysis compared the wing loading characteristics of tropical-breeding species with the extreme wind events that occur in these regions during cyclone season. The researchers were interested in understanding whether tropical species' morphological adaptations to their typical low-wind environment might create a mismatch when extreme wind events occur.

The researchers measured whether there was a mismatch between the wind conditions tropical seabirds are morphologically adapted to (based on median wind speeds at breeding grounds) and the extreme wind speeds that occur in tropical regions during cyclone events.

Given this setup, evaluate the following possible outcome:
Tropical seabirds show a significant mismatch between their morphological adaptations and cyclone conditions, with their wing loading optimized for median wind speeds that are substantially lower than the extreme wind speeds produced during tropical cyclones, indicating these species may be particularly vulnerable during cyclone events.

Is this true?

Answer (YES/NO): YES